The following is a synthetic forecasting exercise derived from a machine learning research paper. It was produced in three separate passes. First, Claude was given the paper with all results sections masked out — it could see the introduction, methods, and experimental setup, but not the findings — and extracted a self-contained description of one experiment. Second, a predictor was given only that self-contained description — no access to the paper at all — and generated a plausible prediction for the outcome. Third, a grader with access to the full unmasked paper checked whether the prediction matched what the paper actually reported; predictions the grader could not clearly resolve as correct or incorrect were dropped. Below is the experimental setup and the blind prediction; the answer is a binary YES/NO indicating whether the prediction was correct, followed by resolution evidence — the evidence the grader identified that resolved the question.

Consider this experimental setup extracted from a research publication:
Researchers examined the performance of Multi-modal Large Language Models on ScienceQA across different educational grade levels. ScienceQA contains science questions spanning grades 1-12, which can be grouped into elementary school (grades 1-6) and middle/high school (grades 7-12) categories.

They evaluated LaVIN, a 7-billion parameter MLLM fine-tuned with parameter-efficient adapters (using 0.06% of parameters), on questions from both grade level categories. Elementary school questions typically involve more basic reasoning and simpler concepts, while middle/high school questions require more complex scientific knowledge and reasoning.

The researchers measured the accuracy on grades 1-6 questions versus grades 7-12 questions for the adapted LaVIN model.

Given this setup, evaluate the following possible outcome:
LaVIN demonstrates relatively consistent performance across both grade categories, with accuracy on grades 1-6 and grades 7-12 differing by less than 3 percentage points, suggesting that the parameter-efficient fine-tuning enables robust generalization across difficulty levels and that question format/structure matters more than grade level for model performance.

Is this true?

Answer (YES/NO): YES